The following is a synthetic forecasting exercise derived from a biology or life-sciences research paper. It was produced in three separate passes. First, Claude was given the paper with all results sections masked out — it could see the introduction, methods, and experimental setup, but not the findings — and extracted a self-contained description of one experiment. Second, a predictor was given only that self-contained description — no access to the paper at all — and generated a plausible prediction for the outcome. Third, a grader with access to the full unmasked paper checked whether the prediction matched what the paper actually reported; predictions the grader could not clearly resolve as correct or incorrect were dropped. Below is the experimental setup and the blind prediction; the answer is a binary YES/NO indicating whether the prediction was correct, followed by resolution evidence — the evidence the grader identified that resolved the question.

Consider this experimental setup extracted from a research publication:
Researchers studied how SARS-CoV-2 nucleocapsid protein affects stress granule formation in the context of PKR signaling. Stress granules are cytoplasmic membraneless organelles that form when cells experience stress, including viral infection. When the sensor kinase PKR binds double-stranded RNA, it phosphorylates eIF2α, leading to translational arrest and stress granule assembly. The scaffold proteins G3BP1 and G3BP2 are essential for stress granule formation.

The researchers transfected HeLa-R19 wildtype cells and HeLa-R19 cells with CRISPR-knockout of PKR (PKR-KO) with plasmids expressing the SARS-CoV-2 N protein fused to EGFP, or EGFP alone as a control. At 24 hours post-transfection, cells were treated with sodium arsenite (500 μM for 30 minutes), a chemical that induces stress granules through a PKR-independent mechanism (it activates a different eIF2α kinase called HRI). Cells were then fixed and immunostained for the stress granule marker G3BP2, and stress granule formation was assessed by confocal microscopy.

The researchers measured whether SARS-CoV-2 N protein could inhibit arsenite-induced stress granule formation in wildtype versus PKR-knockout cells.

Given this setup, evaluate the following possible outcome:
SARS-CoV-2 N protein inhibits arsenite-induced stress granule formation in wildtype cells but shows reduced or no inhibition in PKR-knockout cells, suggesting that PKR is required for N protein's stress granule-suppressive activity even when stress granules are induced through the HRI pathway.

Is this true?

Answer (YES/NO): NO